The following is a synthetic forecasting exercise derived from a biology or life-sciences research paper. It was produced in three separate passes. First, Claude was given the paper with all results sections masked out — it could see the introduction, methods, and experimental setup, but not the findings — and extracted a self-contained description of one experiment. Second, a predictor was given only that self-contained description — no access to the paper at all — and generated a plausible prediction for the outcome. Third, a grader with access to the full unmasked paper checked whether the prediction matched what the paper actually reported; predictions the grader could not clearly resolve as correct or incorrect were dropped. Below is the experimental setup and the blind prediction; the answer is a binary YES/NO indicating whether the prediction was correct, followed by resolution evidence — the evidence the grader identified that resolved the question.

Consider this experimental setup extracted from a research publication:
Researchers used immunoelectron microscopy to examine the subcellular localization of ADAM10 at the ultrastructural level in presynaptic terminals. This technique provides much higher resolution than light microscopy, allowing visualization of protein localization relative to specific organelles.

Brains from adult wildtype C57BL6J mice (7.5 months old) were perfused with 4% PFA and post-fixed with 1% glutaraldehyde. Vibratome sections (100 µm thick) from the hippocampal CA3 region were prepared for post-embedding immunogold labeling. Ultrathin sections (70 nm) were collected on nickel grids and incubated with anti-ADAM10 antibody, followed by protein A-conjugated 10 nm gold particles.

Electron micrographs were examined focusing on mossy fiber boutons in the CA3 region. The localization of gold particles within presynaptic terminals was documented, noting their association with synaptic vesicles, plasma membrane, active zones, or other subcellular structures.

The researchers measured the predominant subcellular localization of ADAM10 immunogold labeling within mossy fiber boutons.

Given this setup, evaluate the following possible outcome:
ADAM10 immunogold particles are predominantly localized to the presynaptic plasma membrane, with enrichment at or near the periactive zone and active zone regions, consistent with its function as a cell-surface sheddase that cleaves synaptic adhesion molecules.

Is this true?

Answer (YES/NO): NO